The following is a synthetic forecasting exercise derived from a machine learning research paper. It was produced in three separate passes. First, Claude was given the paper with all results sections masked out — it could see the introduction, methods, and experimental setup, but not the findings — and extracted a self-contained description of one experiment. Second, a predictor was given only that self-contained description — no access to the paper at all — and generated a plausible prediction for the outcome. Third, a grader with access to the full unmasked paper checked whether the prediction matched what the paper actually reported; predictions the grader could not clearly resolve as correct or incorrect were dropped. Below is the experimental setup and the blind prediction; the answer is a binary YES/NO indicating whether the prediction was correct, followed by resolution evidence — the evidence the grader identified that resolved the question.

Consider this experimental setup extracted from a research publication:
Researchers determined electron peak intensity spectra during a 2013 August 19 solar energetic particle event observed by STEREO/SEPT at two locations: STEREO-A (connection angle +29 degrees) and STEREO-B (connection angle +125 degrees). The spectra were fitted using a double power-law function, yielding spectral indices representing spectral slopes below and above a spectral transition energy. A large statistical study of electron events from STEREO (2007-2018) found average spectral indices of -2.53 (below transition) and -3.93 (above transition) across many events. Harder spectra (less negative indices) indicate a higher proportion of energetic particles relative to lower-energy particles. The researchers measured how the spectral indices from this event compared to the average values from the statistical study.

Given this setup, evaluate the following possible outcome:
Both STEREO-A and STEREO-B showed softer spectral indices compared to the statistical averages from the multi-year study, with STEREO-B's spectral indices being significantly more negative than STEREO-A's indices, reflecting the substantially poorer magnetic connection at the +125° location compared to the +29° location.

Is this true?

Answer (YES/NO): NO